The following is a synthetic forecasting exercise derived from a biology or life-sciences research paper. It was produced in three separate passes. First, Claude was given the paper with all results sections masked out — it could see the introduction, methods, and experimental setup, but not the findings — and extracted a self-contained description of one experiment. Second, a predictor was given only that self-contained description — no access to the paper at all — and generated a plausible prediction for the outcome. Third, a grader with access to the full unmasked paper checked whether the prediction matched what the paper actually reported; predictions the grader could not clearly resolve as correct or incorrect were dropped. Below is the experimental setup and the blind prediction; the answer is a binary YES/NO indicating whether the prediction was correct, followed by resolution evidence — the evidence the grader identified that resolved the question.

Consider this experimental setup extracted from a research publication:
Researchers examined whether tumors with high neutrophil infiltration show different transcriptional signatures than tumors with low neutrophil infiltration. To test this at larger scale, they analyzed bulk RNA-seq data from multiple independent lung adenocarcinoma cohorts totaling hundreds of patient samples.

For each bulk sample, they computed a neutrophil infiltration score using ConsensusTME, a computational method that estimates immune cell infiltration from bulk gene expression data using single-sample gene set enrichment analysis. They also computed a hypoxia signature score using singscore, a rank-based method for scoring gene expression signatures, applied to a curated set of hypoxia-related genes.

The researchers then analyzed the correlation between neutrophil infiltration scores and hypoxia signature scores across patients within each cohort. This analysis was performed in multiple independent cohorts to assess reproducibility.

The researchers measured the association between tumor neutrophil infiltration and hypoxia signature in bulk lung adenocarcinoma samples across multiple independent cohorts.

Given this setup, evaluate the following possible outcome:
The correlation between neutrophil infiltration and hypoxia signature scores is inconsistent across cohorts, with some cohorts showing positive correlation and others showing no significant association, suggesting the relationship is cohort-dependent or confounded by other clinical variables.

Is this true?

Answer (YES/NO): NO